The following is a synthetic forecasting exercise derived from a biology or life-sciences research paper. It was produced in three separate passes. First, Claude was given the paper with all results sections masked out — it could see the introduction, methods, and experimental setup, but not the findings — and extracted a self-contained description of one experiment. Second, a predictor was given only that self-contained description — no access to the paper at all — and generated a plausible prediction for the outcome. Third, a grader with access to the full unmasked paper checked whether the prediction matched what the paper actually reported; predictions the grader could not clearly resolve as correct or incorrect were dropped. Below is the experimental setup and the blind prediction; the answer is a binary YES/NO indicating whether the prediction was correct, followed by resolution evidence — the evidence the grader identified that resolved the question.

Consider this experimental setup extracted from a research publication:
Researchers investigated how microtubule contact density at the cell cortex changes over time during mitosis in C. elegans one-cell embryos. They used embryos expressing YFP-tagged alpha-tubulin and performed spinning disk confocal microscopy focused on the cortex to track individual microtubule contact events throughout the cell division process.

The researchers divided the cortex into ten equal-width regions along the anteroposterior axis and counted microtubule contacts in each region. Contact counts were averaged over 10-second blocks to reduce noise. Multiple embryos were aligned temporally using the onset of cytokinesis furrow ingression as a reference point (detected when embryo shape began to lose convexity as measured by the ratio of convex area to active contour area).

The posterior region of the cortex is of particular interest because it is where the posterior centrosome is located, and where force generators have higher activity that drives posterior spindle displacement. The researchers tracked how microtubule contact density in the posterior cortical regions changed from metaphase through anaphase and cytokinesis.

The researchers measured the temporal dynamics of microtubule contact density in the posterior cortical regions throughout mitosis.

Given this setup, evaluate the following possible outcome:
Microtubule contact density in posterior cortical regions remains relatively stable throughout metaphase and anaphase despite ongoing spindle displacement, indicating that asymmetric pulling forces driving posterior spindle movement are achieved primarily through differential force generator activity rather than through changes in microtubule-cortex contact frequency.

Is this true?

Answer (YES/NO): NO